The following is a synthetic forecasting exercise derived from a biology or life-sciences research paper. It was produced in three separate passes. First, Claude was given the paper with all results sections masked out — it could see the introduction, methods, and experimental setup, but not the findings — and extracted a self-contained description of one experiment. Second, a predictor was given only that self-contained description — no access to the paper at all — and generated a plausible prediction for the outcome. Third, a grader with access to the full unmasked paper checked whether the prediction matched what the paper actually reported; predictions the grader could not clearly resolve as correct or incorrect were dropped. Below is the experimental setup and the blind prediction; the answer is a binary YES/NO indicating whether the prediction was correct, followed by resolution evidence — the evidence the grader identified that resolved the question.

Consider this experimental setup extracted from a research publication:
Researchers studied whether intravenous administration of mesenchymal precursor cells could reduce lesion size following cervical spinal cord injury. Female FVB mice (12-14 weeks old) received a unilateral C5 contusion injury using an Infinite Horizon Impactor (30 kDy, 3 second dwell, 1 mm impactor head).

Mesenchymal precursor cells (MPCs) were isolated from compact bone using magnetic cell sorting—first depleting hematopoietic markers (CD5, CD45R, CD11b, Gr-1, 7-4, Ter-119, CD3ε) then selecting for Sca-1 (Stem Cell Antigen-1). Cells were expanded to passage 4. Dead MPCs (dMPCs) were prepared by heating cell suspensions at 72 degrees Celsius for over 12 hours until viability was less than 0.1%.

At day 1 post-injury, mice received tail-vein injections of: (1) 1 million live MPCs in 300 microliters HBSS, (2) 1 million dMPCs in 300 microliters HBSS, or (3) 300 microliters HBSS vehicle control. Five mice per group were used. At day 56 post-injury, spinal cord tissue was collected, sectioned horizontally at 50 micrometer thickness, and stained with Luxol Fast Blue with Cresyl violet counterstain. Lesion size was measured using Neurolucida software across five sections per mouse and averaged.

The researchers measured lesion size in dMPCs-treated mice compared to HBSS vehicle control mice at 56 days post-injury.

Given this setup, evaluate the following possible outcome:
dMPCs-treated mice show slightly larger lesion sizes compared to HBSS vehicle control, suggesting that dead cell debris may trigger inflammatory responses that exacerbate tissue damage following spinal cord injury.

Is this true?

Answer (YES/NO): NO